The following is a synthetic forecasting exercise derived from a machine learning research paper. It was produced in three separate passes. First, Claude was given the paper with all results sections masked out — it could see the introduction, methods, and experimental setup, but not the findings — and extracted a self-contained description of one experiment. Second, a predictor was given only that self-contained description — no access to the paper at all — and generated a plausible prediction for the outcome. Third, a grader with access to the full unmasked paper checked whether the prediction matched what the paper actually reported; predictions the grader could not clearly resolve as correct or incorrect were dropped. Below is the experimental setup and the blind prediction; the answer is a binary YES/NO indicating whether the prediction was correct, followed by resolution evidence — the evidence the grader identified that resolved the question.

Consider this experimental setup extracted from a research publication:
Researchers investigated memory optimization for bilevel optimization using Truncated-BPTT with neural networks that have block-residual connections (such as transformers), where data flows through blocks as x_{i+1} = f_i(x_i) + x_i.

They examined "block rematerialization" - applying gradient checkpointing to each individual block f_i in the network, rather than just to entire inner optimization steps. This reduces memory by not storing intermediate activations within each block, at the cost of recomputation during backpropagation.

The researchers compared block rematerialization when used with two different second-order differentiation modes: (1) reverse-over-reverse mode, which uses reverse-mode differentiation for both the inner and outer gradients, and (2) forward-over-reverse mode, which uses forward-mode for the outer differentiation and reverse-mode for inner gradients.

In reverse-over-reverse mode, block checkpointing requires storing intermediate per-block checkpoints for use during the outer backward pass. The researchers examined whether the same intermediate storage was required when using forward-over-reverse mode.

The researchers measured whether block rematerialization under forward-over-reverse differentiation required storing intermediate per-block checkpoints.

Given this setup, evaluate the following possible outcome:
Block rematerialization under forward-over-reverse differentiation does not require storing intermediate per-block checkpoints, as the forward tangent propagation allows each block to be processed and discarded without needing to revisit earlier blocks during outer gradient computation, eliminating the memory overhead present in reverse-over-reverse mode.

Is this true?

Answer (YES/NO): YES